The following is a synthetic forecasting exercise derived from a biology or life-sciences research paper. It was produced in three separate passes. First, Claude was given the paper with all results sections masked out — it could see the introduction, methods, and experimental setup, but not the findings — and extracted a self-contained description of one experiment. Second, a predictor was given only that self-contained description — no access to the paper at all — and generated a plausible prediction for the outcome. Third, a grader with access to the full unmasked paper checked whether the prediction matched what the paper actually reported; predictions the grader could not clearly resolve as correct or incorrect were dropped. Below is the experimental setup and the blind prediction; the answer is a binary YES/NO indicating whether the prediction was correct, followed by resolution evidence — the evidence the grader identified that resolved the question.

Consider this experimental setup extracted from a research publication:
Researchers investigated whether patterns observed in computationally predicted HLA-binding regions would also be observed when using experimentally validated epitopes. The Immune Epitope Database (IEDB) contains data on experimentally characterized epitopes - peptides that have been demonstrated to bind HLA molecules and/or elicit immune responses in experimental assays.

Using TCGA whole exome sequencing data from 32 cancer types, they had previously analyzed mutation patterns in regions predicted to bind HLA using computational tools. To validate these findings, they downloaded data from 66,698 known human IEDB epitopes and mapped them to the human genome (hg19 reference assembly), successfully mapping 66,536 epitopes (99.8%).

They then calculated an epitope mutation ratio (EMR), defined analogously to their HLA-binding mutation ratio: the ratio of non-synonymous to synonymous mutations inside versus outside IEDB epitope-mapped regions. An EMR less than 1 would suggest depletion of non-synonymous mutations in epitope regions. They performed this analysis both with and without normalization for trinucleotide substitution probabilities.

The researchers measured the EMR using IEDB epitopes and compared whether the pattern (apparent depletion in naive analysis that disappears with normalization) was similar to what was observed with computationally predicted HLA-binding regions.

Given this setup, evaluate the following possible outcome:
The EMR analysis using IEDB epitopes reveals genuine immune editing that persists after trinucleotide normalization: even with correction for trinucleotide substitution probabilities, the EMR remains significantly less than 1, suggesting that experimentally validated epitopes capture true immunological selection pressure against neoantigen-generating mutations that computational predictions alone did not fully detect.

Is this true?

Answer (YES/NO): NO